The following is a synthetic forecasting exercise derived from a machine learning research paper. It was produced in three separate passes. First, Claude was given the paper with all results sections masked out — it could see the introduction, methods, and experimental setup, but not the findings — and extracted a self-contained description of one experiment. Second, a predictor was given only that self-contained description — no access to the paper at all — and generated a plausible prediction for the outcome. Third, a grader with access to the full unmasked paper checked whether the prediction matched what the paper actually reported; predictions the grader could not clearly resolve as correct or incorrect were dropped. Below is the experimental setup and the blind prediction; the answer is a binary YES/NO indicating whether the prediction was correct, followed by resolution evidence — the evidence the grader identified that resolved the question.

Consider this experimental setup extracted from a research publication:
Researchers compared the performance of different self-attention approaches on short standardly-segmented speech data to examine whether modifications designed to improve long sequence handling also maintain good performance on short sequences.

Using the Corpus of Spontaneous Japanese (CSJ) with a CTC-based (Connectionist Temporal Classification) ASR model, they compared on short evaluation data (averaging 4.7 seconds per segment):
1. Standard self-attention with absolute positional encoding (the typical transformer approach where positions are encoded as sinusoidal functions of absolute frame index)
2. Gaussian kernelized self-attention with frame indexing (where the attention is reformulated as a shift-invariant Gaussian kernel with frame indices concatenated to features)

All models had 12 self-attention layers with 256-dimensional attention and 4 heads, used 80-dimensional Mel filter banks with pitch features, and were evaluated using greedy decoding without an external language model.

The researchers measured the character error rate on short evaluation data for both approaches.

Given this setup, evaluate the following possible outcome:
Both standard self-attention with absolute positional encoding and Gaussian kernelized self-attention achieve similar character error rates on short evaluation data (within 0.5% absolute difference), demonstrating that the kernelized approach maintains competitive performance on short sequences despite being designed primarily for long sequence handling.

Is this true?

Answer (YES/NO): YES